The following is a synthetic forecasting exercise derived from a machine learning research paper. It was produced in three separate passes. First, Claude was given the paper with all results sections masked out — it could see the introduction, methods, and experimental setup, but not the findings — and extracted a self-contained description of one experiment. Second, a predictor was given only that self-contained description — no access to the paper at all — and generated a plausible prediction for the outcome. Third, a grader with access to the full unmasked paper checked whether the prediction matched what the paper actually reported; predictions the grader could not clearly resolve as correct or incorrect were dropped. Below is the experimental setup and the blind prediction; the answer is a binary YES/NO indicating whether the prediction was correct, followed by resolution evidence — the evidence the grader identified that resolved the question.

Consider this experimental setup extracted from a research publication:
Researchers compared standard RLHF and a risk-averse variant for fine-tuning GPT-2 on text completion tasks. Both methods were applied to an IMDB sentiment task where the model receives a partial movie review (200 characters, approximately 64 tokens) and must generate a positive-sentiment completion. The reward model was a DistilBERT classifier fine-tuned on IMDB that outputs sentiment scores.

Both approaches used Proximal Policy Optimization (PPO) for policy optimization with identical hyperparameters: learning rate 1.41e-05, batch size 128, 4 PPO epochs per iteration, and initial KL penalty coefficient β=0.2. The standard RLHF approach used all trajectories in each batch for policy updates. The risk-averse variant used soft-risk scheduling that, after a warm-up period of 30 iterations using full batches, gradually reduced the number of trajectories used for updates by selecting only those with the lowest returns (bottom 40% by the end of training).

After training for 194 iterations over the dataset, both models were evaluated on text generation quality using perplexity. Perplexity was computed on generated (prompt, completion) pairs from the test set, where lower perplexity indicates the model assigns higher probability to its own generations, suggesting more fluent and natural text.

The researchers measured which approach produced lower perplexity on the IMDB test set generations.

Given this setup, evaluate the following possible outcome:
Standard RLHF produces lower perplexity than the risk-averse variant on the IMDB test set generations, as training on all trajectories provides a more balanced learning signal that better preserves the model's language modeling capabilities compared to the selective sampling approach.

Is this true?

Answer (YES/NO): YES